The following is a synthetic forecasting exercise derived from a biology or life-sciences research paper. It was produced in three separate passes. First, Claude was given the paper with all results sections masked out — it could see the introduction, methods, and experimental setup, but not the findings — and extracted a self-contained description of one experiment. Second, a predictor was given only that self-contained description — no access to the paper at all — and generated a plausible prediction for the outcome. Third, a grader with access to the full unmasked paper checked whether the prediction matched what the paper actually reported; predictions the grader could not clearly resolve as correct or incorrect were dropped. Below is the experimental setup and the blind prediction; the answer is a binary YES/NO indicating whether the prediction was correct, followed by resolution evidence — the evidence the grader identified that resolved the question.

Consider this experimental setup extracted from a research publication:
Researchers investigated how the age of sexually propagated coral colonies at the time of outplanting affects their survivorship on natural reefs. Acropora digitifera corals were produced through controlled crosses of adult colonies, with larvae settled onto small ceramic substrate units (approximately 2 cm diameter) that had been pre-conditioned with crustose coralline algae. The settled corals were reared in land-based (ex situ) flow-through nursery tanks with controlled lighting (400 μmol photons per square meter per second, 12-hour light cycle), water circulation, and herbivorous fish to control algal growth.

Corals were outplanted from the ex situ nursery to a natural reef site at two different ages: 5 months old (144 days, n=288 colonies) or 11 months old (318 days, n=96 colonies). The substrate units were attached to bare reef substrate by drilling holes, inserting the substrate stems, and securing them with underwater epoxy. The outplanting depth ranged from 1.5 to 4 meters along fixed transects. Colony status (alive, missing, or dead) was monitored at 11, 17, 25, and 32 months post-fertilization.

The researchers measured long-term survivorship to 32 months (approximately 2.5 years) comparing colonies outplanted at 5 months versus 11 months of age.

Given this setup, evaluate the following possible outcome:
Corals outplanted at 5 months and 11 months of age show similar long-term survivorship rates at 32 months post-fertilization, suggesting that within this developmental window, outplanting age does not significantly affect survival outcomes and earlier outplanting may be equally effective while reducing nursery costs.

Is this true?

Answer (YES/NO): NO